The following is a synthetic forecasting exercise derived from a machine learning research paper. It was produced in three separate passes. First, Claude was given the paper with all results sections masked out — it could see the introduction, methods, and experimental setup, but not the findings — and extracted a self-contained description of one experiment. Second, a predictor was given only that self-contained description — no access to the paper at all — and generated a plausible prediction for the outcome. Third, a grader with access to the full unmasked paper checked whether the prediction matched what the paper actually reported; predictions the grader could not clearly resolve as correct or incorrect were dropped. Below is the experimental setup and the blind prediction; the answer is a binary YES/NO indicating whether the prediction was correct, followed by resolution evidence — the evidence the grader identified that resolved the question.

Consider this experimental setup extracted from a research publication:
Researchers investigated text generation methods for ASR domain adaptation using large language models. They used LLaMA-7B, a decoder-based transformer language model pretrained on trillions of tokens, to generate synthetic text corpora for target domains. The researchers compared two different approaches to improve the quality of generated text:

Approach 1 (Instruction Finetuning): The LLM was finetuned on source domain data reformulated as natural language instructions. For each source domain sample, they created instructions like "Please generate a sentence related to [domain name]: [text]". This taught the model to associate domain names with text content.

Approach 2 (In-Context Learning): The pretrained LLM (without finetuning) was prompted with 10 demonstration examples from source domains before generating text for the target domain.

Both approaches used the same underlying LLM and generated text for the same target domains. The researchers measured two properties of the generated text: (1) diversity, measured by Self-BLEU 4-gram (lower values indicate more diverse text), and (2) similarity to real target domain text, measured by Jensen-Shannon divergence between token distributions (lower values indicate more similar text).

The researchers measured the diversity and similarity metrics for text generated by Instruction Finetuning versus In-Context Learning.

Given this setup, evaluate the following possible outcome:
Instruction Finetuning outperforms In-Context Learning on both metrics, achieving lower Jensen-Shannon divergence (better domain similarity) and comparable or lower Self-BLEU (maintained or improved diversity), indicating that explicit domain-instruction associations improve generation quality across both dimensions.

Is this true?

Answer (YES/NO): NO